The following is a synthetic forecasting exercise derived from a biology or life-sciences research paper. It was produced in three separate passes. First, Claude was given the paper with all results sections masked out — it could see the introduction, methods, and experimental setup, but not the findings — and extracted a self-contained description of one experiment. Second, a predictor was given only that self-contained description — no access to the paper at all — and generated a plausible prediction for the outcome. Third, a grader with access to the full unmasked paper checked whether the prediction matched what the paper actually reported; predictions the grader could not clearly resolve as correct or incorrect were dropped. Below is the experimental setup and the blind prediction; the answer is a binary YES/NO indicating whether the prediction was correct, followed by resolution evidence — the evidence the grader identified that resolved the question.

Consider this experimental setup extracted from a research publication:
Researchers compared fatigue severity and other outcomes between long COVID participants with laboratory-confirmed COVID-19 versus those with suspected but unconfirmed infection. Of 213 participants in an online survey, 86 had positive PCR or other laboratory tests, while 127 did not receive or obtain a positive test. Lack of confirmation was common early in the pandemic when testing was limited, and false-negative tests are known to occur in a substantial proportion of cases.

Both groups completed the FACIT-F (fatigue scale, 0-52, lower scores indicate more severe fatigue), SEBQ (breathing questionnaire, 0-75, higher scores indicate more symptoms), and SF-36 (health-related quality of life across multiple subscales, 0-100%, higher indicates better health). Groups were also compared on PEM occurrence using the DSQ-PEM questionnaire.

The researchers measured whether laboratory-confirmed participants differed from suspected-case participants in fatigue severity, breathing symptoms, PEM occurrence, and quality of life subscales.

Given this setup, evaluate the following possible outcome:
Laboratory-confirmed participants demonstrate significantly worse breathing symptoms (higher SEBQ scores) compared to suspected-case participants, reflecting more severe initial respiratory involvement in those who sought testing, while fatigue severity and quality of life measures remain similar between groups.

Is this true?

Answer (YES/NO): NO